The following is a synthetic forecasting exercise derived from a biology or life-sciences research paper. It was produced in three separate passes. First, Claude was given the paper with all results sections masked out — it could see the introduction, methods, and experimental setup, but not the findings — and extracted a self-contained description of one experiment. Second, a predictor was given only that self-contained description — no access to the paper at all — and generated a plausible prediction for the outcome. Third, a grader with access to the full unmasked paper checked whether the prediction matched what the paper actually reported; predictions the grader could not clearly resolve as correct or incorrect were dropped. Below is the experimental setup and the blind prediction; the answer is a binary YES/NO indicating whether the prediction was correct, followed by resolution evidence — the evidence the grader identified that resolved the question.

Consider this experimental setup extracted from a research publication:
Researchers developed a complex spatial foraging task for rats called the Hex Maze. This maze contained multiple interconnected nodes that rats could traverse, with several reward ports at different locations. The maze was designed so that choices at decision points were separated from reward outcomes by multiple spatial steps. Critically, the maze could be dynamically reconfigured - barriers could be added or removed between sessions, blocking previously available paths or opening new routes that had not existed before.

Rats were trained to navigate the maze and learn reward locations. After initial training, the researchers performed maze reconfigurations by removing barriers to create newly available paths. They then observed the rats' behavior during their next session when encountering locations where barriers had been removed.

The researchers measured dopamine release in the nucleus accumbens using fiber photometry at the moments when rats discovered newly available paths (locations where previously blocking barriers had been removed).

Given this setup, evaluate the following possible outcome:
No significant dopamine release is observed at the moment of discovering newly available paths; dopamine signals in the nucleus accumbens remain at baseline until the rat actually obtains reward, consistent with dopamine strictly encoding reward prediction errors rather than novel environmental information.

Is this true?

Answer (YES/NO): NO